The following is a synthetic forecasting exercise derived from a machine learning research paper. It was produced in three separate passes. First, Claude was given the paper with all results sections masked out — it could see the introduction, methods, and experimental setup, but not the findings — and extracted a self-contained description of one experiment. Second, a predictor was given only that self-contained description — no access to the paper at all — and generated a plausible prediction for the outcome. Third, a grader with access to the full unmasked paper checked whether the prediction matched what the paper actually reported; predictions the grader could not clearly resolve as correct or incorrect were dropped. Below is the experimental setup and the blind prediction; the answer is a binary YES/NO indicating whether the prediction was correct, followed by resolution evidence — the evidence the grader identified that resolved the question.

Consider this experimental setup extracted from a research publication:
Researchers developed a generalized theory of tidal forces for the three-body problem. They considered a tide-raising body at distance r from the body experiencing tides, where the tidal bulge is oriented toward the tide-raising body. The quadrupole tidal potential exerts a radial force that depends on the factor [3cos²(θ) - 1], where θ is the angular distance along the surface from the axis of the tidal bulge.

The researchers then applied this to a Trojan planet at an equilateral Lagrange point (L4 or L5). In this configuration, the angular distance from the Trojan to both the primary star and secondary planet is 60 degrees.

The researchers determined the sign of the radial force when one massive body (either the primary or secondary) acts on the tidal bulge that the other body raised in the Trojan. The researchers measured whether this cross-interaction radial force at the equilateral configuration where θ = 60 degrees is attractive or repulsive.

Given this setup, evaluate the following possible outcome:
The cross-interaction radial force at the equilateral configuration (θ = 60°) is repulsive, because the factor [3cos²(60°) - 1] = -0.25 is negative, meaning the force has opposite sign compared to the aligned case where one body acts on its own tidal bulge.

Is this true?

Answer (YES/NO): YES